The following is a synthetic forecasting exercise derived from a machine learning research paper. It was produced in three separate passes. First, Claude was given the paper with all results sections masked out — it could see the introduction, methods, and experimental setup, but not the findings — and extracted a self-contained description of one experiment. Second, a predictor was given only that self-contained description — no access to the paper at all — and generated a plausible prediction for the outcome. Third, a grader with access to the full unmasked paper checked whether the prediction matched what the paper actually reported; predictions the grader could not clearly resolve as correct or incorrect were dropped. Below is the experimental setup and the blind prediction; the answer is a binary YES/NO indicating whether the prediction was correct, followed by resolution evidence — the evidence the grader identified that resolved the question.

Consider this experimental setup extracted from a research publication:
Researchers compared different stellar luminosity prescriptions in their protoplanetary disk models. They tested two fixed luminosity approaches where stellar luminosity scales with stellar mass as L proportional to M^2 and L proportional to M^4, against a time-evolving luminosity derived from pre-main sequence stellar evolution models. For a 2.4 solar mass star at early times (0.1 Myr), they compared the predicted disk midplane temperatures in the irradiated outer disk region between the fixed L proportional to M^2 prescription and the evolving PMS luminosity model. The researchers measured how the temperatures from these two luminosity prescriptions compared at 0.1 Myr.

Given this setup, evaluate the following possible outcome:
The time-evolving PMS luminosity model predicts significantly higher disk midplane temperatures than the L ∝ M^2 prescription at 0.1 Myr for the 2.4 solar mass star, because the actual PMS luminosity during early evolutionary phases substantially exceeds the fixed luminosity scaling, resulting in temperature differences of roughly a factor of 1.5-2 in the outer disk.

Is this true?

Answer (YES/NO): NO